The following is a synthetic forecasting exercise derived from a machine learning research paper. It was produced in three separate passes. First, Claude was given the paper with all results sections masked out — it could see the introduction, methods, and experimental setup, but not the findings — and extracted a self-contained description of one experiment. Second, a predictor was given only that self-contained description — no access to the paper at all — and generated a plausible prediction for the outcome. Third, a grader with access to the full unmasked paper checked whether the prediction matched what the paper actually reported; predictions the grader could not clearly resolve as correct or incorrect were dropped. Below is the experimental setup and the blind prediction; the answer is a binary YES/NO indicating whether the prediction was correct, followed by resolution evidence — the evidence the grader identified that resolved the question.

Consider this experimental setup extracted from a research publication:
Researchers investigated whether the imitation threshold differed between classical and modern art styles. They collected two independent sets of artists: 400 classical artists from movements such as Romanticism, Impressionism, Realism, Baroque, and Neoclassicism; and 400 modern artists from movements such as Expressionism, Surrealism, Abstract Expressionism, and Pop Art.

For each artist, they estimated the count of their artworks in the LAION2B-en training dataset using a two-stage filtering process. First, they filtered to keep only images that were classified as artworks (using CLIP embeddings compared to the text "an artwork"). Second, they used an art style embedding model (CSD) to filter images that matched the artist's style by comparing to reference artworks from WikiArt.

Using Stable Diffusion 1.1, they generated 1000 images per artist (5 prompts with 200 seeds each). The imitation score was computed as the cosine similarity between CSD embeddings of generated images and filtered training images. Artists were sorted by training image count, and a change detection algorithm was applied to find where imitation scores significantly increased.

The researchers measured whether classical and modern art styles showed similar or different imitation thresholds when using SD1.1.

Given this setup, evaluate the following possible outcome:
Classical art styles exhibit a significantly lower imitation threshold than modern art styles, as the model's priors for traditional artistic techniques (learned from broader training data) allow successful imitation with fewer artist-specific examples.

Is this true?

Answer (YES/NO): YES